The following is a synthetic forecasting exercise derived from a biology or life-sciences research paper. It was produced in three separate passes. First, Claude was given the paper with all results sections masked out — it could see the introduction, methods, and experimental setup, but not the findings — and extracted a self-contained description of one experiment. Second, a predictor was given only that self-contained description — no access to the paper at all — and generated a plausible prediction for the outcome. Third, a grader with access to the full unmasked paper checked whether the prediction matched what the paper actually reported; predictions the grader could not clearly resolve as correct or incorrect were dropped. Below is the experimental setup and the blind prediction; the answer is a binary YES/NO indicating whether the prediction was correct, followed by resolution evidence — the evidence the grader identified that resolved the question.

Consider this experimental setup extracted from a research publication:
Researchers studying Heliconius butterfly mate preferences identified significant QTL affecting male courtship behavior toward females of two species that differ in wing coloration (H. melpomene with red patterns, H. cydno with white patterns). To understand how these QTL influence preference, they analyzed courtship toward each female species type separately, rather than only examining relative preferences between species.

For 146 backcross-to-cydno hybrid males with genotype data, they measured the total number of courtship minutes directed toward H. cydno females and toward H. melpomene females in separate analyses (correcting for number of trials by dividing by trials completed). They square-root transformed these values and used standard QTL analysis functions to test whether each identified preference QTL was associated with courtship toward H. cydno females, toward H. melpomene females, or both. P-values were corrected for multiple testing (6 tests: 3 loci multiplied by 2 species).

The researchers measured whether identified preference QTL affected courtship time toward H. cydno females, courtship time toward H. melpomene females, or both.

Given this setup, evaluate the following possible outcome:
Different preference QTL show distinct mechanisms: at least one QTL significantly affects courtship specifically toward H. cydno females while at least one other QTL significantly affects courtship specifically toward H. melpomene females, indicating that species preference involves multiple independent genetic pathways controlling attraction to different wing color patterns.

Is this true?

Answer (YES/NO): YES